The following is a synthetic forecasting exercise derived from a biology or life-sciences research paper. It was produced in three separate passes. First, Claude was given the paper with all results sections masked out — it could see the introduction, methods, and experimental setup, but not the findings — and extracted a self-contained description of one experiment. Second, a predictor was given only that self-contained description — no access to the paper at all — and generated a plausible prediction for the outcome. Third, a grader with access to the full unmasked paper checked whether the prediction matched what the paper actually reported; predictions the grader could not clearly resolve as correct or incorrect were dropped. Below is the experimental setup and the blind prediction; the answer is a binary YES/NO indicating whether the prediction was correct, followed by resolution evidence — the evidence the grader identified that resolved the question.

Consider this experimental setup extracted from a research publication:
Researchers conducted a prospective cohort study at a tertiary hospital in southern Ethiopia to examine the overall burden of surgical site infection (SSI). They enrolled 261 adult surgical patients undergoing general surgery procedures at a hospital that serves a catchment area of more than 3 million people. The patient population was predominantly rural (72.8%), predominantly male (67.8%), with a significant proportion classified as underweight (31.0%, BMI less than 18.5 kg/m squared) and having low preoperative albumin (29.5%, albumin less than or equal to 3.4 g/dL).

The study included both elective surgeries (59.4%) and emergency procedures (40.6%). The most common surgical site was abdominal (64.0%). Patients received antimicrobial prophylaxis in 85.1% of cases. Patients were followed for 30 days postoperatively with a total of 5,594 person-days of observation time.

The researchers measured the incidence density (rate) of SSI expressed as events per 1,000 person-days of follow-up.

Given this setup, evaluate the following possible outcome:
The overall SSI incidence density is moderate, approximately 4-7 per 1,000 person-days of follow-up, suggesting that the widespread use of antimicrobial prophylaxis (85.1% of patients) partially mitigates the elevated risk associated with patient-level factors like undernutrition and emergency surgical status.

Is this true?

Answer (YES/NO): NO